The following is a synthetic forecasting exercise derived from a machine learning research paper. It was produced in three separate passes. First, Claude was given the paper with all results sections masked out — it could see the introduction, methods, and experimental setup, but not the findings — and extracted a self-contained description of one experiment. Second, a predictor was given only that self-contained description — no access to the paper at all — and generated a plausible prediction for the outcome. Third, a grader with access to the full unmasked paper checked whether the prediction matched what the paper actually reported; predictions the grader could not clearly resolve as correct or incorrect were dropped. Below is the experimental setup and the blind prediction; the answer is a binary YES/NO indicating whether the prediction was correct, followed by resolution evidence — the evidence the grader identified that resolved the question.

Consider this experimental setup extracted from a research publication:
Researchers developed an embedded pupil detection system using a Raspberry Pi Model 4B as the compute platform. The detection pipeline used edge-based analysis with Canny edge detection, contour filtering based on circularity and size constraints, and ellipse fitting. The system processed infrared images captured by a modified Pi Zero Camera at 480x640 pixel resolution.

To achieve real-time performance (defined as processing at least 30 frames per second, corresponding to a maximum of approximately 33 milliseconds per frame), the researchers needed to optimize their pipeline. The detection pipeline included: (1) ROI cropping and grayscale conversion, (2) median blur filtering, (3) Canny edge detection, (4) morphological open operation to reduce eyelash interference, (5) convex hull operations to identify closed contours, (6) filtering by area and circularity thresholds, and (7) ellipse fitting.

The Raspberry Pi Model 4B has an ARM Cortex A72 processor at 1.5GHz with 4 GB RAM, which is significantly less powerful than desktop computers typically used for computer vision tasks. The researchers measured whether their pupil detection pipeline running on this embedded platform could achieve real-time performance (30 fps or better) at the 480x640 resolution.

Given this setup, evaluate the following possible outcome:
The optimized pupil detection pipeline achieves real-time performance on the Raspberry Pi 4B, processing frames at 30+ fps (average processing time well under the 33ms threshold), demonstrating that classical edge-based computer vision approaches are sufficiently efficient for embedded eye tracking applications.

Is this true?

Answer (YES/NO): NO